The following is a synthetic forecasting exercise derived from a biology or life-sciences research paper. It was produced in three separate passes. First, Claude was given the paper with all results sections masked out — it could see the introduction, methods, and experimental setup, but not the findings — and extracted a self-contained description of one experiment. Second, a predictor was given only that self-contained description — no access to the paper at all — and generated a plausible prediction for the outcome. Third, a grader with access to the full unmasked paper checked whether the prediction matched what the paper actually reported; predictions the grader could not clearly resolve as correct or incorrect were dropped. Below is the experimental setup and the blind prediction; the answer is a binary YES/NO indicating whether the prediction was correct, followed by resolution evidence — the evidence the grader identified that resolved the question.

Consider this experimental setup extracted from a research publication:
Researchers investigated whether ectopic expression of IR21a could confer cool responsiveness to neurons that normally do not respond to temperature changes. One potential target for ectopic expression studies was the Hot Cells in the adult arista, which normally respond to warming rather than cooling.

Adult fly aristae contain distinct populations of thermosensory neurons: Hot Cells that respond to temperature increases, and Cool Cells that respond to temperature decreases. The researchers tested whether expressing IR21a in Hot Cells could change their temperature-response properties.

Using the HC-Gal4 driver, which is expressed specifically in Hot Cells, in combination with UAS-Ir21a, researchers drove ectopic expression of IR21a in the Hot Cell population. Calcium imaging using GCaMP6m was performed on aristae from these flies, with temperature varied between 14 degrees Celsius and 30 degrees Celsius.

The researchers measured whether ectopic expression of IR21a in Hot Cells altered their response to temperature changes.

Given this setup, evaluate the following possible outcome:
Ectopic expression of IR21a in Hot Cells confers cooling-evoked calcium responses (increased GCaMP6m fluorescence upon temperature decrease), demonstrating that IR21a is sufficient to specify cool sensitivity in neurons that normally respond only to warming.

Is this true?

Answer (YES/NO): NO